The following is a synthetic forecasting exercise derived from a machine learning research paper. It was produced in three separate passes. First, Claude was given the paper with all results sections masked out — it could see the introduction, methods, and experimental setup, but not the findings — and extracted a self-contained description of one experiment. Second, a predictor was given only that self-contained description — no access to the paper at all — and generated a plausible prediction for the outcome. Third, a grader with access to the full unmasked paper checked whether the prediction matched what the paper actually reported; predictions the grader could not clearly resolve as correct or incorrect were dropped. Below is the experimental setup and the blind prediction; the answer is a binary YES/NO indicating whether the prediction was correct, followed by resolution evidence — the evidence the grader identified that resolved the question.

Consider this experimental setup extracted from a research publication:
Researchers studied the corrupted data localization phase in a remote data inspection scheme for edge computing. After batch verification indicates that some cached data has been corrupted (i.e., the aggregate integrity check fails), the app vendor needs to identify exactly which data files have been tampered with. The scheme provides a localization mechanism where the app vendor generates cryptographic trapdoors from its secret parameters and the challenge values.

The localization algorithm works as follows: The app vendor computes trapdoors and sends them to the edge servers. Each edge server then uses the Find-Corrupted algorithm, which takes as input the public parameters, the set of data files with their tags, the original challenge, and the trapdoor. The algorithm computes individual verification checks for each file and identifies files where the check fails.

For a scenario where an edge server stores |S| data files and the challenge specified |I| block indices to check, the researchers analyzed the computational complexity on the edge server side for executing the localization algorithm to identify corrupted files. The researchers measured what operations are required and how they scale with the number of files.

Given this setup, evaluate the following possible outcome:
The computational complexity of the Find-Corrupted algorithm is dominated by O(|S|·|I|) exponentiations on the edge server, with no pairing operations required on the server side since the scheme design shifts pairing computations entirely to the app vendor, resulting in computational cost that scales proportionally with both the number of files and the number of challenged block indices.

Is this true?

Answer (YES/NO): NO